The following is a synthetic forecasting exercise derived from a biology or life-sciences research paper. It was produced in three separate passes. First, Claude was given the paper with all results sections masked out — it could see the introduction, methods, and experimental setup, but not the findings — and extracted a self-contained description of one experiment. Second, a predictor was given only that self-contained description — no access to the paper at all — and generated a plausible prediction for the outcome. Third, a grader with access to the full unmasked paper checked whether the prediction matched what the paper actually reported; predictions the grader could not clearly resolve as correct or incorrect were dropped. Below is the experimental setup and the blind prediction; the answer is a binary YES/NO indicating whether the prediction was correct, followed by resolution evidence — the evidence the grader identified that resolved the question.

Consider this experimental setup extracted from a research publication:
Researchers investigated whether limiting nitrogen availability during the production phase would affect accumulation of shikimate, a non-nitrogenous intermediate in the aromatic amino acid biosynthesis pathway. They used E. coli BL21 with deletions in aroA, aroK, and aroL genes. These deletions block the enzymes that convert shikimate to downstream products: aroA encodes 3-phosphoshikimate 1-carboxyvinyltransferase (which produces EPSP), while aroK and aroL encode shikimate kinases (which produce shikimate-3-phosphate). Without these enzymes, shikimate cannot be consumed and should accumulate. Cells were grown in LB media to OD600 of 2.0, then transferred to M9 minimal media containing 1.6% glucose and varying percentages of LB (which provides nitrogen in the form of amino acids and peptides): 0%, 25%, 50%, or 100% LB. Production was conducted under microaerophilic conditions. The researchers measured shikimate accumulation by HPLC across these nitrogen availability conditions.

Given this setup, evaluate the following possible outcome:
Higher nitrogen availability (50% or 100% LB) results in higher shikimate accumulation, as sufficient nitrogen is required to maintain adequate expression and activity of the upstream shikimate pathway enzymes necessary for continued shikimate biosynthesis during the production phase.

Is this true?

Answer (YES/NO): NO